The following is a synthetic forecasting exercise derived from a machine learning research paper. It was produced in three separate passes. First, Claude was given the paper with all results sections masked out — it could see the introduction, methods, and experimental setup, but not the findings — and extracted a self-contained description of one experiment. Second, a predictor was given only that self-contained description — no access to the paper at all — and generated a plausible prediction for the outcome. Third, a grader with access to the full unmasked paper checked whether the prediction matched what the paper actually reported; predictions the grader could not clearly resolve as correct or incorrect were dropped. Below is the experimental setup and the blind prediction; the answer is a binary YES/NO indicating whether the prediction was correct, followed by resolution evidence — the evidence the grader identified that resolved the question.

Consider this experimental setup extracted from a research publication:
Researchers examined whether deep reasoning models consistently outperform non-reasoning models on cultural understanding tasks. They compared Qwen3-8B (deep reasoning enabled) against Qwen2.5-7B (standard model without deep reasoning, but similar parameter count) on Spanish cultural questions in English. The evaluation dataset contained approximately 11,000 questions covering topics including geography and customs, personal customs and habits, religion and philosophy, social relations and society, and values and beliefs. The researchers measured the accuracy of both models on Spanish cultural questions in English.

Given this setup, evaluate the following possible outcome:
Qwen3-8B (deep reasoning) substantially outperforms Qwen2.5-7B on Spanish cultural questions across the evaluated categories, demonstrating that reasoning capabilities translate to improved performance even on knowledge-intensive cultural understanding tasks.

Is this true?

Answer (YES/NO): NO